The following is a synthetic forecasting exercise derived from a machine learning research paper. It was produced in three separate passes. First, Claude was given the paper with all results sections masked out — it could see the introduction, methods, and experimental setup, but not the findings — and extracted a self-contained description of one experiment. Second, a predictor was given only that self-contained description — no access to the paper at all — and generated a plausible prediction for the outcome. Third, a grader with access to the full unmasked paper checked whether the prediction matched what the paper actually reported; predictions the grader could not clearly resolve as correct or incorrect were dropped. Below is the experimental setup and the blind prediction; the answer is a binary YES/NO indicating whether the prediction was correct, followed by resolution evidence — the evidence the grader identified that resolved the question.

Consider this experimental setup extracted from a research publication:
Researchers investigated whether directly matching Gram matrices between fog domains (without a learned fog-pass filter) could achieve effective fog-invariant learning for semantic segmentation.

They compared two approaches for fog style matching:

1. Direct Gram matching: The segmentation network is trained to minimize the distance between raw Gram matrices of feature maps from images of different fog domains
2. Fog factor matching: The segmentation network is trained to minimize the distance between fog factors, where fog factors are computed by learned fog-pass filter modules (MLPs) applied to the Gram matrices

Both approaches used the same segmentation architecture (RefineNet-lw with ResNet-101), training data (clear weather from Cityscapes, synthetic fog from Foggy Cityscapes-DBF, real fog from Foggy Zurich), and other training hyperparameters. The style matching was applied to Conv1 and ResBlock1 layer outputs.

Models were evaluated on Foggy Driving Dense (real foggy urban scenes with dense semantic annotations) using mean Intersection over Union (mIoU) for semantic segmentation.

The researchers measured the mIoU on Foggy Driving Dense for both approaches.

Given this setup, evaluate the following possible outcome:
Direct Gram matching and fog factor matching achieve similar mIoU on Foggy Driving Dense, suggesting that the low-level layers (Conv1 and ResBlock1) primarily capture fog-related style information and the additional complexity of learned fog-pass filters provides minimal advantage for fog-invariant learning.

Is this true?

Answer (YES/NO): NO